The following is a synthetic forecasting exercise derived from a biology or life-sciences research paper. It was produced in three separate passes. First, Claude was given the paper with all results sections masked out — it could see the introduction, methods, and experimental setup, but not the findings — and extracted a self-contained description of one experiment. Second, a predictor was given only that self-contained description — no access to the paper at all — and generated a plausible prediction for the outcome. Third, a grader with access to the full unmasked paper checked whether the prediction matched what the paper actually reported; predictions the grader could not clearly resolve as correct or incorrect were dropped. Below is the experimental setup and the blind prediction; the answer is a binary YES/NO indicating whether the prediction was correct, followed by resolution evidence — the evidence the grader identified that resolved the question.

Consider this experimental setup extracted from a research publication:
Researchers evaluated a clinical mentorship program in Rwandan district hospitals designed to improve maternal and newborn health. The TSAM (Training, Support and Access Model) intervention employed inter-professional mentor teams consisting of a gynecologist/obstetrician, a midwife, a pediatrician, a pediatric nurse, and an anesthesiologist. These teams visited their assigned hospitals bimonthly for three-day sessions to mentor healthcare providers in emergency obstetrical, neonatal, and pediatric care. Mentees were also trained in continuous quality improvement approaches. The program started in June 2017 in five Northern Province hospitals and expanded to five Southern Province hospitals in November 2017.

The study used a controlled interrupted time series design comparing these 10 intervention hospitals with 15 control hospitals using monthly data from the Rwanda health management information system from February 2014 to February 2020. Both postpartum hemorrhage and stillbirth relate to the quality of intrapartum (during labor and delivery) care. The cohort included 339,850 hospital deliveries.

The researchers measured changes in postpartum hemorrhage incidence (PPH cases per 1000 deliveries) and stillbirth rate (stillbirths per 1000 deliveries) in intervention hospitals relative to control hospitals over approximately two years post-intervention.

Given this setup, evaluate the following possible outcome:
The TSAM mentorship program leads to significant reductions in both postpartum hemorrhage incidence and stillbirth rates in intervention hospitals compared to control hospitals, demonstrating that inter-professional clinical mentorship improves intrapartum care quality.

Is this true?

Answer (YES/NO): NO